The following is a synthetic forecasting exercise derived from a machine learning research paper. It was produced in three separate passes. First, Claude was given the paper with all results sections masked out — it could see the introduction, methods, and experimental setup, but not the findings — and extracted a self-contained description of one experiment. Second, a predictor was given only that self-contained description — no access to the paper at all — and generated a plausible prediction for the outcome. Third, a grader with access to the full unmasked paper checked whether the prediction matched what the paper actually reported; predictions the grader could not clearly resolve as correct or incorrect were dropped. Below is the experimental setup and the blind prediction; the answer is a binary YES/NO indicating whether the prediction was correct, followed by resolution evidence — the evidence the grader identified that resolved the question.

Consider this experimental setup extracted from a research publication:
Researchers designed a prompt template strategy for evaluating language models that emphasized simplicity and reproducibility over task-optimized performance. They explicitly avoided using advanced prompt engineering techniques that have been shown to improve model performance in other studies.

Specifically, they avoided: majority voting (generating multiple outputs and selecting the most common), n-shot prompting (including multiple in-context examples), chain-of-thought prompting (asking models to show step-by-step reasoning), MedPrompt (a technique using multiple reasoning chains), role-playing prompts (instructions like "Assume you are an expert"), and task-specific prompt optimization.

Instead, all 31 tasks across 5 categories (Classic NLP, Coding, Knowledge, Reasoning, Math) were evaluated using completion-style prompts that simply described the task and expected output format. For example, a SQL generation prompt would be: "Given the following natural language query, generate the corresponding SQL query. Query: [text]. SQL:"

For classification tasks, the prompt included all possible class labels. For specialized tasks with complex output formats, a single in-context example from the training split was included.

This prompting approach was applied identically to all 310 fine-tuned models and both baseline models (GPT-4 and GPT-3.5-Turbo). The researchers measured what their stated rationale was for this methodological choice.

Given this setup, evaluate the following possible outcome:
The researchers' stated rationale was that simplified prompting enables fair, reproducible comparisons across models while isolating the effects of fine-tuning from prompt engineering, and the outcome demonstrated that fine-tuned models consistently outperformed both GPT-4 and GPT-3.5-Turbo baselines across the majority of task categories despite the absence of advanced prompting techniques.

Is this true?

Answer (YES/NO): YES